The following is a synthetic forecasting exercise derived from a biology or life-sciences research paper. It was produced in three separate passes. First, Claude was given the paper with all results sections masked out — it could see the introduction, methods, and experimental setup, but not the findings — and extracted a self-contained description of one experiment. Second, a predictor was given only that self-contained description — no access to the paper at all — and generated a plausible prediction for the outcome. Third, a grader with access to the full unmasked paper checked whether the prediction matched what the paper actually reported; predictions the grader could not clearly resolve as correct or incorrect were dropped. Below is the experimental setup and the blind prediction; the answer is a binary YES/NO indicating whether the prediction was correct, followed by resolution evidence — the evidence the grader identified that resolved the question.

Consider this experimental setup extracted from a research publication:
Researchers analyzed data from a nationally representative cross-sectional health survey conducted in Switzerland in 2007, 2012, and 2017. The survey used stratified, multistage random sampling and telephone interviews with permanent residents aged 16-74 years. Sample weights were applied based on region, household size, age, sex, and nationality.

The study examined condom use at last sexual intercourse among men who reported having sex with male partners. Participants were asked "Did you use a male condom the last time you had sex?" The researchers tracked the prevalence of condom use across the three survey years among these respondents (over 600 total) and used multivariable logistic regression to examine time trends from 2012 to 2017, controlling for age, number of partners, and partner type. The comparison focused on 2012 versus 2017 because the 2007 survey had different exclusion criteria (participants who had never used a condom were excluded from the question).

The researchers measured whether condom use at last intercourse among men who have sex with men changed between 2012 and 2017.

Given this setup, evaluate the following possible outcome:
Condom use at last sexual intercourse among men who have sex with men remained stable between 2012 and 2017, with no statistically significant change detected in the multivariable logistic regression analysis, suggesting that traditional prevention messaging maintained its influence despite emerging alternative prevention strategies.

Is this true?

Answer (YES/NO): NO